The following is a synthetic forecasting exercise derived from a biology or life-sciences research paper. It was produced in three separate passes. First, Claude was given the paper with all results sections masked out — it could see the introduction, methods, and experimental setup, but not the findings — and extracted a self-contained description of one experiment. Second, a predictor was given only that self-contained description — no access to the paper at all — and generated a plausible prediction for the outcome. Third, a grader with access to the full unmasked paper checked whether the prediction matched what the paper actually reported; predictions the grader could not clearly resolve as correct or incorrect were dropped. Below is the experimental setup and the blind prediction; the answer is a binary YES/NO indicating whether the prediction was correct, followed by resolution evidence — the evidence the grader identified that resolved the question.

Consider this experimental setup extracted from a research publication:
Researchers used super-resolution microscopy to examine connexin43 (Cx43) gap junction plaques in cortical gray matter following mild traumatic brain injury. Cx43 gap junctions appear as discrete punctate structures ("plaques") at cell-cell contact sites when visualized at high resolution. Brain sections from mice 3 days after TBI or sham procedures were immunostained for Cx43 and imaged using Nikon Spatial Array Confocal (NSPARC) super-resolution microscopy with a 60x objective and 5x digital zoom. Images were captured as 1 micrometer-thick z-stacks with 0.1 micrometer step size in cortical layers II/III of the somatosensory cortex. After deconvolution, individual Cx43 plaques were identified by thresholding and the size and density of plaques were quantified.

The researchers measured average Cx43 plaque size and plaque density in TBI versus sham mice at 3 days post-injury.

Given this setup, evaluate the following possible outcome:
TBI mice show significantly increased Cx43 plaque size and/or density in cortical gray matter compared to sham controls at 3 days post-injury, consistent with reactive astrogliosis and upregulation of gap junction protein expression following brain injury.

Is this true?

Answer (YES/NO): NO